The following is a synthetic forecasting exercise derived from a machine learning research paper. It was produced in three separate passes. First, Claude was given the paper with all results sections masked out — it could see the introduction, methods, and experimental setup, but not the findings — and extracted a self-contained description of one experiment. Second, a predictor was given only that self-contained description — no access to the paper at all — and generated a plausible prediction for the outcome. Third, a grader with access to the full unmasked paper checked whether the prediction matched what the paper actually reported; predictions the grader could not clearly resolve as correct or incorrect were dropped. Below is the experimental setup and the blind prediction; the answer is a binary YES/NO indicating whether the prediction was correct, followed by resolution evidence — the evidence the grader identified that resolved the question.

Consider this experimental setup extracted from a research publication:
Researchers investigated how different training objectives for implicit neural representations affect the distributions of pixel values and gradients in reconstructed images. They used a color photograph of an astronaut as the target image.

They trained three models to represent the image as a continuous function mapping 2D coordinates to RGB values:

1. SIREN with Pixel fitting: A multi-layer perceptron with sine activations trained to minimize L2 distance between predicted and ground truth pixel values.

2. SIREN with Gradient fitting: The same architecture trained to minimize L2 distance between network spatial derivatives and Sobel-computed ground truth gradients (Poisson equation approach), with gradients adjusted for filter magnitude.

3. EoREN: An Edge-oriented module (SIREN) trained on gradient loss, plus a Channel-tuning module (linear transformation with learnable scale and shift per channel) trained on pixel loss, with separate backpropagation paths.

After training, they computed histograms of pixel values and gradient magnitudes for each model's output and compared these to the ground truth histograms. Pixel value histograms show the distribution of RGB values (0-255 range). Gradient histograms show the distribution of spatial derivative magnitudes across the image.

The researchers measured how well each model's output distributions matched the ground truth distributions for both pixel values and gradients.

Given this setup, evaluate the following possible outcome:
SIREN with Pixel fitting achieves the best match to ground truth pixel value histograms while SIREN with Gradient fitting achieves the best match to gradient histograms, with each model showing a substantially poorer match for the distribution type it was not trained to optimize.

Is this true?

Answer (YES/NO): YES